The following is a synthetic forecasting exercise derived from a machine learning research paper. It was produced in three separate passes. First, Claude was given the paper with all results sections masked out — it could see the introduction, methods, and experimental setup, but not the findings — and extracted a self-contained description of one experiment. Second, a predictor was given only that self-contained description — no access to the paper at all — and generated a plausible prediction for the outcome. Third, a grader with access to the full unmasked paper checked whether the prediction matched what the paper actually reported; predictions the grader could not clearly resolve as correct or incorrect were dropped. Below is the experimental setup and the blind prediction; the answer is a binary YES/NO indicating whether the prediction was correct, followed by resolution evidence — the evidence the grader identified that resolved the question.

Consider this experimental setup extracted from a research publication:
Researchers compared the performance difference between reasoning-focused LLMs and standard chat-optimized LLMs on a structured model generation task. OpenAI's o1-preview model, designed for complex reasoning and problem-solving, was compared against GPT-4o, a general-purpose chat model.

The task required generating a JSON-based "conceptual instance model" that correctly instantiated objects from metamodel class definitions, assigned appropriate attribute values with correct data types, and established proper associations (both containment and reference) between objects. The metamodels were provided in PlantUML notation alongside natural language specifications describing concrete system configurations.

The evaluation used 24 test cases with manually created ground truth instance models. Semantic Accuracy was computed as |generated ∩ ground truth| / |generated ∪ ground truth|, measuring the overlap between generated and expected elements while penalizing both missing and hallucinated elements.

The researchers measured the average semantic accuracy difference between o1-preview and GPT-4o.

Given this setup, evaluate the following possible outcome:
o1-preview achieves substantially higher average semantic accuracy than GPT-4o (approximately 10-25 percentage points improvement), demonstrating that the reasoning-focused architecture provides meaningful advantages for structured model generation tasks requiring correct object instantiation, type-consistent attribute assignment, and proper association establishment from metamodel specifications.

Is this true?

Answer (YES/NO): NO